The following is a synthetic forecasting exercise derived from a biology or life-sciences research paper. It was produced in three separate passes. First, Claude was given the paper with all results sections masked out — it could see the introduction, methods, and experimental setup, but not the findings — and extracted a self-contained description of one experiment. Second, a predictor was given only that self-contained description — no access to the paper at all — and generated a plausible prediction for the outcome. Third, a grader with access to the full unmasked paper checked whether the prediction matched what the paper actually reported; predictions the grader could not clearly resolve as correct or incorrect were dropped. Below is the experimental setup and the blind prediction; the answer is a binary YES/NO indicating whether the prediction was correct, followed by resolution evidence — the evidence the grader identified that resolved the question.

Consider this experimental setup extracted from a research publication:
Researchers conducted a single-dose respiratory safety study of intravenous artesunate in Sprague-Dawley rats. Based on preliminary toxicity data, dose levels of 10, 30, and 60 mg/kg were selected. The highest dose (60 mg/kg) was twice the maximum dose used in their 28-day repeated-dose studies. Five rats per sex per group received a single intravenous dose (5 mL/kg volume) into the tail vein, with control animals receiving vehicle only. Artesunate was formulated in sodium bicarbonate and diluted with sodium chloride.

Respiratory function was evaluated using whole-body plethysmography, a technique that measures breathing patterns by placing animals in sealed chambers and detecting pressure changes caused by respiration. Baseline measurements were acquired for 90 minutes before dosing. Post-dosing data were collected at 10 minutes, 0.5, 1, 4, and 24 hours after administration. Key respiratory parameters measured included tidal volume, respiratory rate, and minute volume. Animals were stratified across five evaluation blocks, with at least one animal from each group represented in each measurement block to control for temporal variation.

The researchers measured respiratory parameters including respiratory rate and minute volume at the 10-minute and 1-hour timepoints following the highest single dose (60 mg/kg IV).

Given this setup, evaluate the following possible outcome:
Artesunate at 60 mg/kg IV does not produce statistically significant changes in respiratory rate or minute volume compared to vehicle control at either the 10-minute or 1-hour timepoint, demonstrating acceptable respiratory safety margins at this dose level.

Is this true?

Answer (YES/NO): YES